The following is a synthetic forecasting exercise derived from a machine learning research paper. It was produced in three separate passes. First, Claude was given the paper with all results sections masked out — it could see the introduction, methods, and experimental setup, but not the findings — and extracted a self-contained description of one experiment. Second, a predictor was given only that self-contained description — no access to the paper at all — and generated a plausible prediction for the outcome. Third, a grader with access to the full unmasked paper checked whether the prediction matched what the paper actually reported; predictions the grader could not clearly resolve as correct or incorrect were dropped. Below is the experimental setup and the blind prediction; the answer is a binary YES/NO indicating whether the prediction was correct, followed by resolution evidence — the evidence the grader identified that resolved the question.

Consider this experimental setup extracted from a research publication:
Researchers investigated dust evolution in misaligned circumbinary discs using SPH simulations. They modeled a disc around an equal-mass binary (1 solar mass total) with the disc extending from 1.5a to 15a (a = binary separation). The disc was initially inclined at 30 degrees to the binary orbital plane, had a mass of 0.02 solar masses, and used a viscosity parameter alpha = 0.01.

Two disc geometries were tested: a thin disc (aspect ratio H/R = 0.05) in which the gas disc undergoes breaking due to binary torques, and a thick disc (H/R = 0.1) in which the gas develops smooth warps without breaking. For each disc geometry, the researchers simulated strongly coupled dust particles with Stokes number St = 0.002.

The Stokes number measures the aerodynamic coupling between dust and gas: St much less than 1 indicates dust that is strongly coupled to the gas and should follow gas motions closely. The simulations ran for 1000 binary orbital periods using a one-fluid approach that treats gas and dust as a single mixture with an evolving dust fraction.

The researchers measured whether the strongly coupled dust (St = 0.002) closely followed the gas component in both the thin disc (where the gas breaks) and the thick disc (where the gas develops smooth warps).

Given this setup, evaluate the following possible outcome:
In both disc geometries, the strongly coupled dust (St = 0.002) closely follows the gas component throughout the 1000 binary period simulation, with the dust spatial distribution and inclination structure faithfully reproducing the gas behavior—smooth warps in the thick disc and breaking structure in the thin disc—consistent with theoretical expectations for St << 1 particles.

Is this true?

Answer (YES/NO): YES